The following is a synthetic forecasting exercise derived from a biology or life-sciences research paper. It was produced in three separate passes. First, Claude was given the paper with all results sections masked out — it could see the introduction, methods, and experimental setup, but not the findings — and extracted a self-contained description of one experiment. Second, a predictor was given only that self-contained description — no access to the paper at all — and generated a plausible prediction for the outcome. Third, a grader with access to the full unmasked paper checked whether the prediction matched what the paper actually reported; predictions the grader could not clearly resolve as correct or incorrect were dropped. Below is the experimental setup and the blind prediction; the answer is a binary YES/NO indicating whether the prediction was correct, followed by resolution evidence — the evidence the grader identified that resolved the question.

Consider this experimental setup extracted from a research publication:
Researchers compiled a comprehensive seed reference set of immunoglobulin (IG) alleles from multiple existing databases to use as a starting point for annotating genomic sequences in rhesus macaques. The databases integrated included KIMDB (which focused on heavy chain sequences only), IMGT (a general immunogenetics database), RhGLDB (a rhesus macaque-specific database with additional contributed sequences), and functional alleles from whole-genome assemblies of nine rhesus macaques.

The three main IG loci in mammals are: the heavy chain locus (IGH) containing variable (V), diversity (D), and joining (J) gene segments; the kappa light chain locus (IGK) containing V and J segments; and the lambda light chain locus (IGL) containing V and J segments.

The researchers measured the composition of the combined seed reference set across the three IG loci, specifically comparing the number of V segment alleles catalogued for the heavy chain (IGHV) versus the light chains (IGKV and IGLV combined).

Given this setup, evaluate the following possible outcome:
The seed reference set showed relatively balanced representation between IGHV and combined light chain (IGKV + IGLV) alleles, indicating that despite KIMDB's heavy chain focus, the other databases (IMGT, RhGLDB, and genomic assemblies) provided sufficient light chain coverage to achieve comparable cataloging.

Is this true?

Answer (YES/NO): NO